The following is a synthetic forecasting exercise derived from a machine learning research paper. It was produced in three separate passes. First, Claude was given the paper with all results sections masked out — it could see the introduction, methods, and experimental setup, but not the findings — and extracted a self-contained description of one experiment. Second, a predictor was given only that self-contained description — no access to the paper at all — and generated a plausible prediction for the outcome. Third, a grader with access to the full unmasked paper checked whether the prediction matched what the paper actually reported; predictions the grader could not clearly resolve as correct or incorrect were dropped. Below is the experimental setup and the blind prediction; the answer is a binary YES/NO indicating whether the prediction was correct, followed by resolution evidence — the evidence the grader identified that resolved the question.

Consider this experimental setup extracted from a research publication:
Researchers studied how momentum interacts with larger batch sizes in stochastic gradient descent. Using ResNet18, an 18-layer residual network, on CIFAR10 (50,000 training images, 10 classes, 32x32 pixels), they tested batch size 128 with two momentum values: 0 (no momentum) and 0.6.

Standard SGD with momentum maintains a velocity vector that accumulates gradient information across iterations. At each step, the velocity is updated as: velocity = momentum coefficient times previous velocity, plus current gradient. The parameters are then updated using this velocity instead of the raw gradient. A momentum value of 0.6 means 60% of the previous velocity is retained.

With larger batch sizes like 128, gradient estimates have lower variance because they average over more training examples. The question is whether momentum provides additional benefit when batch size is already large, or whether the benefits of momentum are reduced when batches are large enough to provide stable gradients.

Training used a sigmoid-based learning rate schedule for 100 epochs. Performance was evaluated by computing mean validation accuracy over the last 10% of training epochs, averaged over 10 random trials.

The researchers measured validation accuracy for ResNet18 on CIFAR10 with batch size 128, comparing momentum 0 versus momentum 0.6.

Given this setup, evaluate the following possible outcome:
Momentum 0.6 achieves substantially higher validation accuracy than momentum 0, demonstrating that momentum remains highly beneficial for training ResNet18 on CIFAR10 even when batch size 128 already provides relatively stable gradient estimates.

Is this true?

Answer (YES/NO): YES